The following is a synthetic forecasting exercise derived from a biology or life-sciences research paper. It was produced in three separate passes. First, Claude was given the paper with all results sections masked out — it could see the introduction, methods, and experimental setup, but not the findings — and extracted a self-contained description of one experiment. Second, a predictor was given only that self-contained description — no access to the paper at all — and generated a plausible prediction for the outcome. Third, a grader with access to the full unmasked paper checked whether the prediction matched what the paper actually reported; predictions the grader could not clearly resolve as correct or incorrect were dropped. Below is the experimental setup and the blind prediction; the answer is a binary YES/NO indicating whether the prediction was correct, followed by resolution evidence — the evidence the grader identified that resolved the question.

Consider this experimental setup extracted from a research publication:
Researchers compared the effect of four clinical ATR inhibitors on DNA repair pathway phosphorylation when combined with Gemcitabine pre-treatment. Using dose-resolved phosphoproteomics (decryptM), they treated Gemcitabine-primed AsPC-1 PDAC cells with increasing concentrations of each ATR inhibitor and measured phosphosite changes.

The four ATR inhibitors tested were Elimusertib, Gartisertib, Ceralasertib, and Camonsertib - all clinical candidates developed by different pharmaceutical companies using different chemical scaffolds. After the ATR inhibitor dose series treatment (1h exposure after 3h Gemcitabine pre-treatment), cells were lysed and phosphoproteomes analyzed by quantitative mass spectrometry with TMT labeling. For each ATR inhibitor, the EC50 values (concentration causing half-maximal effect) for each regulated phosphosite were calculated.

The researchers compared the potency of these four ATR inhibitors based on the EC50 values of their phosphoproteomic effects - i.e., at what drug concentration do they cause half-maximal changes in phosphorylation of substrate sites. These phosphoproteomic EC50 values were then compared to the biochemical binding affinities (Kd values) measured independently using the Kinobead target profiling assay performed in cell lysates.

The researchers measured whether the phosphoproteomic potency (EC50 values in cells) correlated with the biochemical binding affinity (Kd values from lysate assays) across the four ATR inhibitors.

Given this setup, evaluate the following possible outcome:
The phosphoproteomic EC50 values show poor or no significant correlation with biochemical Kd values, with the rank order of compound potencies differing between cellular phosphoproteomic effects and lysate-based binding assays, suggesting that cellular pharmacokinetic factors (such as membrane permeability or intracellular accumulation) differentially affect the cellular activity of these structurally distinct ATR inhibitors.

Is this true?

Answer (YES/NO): YES